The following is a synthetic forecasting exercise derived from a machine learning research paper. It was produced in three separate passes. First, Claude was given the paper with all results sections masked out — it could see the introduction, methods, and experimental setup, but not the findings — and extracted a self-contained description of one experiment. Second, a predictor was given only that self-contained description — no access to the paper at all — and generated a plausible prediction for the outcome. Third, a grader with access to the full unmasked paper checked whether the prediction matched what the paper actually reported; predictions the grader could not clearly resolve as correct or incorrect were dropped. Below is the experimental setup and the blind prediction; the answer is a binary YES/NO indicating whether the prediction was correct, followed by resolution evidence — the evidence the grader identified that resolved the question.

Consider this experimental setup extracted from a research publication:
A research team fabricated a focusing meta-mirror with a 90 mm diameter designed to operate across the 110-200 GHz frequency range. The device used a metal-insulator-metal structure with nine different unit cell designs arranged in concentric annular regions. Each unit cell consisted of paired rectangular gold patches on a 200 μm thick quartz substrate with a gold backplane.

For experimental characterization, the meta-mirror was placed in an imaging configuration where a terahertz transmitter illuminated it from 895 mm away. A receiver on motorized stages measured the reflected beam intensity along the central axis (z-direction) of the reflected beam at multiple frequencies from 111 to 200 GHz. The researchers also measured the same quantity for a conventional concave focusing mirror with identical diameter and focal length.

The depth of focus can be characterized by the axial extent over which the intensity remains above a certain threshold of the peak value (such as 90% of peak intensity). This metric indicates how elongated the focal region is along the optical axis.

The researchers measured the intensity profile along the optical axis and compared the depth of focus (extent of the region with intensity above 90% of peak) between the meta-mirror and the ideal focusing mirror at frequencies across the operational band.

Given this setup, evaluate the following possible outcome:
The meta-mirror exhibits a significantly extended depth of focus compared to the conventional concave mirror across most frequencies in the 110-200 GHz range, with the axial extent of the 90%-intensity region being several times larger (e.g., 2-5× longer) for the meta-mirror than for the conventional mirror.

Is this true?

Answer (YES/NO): NO